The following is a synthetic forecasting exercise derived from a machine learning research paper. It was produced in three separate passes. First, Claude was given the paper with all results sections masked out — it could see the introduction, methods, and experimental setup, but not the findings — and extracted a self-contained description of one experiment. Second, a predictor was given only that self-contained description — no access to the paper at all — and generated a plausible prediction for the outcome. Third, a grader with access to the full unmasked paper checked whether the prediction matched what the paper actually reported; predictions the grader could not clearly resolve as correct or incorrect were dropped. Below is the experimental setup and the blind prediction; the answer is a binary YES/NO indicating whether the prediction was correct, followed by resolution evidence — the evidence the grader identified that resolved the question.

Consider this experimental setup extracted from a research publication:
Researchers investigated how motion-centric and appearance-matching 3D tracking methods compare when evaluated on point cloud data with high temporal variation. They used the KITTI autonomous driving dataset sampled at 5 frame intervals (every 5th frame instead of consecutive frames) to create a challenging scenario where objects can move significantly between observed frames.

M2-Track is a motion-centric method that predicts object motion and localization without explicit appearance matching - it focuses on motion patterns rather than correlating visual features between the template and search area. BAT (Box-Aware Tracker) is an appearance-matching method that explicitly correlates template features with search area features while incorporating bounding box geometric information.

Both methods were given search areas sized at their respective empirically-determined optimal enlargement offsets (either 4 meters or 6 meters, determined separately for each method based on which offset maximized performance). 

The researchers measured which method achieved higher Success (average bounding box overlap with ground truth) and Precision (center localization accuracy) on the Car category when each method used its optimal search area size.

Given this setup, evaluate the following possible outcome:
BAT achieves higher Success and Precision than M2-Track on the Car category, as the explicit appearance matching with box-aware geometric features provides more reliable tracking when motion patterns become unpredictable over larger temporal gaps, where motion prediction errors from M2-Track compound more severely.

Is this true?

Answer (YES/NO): NO